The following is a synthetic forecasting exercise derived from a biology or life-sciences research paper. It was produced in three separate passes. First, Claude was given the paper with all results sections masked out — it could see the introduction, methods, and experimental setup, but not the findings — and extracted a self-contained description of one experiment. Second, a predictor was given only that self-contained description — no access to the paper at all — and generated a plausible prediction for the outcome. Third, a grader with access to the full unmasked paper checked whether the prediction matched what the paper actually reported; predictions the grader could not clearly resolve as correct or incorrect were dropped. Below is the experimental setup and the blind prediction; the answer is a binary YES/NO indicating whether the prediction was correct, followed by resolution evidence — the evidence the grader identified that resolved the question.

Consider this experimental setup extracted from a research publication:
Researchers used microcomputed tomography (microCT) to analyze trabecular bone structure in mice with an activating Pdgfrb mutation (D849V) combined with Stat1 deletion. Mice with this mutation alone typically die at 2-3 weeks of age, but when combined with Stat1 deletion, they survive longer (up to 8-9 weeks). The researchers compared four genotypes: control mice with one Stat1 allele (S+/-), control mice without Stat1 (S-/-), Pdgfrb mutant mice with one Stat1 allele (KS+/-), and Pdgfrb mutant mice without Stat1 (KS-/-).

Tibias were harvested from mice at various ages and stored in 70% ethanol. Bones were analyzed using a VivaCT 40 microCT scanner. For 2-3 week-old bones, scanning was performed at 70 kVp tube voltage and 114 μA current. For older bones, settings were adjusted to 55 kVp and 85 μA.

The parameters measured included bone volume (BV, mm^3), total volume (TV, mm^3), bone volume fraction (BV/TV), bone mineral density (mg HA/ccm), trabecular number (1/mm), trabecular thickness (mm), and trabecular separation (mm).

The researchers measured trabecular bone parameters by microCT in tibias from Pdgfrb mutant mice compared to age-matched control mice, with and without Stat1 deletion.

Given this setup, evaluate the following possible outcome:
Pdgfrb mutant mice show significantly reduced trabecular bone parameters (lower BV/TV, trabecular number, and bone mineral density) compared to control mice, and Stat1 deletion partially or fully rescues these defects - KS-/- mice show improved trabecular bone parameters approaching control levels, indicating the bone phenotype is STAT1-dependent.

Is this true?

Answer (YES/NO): NO